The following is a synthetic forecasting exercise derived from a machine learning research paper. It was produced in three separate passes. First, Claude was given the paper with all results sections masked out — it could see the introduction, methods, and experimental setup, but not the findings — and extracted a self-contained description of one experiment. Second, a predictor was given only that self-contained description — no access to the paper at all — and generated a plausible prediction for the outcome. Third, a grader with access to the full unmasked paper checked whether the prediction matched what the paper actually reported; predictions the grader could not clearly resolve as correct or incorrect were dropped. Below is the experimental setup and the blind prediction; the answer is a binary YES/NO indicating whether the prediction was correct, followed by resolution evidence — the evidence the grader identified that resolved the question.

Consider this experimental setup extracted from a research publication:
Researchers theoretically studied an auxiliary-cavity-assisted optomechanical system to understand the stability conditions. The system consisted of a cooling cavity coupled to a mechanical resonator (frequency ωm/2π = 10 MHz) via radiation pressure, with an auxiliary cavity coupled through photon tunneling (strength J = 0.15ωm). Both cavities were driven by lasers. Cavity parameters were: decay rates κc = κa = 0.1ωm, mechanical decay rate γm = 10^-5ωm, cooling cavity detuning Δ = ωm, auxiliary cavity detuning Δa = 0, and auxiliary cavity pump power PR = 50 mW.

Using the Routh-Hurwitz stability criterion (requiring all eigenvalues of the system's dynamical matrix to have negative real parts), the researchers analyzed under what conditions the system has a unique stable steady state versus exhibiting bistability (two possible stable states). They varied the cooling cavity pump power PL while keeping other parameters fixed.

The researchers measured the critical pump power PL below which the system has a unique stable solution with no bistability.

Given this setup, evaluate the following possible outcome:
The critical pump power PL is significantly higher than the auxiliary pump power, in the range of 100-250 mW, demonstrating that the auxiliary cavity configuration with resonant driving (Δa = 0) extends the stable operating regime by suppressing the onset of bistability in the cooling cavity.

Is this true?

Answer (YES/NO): NO